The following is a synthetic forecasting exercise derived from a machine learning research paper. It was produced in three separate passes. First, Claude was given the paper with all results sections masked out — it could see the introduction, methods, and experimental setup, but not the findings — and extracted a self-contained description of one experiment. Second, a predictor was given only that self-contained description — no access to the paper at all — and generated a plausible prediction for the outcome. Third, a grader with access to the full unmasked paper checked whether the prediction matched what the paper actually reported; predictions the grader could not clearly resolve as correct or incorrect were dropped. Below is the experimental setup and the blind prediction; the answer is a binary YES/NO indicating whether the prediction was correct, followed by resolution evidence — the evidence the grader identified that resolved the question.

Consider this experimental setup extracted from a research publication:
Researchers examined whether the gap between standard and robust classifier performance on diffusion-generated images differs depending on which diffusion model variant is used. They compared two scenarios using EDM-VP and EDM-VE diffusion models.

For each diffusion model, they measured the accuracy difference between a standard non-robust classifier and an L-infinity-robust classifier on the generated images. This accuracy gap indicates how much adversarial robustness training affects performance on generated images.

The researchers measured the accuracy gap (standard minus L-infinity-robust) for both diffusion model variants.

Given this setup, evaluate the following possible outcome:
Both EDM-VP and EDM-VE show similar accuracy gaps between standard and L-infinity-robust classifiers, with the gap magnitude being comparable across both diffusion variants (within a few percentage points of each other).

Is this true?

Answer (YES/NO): YES